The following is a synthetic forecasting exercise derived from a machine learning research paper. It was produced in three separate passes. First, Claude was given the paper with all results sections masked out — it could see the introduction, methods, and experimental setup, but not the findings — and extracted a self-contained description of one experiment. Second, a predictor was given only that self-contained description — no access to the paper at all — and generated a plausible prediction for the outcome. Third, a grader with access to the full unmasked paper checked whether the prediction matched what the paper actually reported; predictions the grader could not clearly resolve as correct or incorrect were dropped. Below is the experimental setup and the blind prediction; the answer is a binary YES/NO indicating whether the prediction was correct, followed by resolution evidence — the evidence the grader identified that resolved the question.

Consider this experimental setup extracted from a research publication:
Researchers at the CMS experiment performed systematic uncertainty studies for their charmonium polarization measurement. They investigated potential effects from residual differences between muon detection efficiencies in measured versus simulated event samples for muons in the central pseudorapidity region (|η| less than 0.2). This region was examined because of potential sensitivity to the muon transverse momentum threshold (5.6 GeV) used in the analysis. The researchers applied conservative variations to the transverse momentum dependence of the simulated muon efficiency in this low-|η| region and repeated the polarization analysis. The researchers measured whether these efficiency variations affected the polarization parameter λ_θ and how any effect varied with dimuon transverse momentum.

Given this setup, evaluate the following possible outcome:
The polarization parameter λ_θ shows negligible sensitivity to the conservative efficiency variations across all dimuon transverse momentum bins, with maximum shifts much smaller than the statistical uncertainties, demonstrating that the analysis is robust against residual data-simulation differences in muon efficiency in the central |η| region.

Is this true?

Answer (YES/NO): NO